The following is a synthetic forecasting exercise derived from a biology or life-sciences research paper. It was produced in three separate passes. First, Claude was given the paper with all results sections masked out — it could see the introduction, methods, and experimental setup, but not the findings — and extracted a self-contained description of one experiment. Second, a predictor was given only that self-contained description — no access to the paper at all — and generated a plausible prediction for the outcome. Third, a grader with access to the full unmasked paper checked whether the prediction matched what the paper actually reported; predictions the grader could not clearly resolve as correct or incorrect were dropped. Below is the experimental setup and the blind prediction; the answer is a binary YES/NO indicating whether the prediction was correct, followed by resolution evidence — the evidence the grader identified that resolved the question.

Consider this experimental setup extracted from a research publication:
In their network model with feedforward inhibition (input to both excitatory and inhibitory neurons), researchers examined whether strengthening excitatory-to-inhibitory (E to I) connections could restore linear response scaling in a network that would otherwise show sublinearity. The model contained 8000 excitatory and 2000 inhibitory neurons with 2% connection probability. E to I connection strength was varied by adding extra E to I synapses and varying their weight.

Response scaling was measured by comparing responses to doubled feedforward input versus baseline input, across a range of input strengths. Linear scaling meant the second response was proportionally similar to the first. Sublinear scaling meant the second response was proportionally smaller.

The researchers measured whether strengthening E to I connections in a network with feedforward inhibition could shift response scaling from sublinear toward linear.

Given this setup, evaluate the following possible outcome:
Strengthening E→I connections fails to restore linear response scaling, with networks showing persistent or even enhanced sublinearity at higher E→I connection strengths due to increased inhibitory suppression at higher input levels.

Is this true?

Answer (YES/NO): NO